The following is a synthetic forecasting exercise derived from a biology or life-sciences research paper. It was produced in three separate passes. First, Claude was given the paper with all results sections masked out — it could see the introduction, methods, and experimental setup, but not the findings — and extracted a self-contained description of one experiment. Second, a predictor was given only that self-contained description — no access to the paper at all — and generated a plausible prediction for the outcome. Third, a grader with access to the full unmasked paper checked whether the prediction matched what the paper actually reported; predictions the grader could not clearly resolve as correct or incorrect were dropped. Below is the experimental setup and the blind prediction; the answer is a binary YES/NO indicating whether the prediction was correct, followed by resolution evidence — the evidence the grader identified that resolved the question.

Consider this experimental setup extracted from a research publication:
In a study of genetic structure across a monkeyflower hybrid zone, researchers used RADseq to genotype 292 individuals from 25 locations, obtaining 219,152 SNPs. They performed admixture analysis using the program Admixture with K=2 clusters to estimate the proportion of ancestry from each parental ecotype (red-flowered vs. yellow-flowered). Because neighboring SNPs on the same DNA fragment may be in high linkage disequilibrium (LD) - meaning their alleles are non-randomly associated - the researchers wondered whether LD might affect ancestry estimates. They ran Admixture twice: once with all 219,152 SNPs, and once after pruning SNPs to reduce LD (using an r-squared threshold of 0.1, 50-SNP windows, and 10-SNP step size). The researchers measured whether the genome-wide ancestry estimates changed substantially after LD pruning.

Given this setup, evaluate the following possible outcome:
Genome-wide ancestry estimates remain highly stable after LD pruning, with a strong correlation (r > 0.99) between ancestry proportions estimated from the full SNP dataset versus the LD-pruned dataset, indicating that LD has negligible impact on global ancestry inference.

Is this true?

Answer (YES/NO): YES